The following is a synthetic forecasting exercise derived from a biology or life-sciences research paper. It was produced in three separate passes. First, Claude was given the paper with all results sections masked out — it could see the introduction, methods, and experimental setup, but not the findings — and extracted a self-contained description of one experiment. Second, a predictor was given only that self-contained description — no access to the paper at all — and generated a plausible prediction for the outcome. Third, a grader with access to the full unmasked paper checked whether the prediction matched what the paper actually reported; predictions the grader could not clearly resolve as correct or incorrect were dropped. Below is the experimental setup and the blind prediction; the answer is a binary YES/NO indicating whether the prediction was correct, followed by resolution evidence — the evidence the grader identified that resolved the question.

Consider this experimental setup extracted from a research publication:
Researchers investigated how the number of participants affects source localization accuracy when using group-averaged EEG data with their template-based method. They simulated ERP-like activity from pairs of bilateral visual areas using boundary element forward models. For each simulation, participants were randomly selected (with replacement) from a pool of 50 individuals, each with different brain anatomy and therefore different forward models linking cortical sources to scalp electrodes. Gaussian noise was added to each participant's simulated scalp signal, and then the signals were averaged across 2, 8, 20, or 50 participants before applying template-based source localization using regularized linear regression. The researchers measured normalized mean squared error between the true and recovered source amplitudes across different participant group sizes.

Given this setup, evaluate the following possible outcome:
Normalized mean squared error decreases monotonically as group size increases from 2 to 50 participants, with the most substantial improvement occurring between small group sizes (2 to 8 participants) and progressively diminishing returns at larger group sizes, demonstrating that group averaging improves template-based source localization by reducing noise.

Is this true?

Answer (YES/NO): NO